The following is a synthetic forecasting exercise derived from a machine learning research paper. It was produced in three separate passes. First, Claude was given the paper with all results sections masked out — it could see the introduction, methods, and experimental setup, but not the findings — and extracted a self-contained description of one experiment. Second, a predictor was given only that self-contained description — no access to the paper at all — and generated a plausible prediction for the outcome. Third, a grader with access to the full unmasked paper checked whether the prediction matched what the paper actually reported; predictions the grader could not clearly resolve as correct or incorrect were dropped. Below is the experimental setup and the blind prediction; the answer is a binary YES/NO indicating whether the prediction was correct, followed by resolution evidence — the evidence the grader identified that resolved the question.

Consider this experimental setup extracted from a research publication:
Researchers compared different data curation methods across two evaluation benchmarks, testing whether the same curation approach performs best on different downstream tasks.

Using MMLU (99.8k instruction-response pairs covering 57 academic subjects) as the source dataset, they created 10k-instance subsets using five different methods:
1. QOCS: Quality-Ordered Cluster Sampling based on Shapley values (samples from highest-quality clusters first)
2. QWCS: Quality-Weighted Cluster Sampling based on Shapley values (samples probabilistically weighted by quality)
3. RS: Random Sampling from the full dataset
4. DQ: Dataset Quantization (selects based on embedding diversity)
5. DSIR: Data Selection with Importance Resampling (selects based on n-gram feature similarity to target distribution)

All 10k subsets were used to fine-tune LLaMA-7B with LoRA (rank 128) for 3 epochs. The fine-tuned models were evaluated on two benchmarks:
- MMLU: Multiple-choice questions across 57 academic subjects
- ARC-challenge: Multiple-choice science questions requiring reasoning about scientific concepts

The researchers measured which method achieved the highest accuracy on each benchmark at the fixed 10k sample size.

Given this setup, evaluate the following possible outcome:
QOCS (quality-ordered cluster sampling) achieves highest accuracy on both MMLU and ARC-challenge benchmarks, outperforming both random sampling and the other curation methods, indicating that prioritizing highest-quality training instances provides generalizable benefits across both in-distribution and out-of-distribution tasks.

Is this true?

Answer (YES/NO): NO